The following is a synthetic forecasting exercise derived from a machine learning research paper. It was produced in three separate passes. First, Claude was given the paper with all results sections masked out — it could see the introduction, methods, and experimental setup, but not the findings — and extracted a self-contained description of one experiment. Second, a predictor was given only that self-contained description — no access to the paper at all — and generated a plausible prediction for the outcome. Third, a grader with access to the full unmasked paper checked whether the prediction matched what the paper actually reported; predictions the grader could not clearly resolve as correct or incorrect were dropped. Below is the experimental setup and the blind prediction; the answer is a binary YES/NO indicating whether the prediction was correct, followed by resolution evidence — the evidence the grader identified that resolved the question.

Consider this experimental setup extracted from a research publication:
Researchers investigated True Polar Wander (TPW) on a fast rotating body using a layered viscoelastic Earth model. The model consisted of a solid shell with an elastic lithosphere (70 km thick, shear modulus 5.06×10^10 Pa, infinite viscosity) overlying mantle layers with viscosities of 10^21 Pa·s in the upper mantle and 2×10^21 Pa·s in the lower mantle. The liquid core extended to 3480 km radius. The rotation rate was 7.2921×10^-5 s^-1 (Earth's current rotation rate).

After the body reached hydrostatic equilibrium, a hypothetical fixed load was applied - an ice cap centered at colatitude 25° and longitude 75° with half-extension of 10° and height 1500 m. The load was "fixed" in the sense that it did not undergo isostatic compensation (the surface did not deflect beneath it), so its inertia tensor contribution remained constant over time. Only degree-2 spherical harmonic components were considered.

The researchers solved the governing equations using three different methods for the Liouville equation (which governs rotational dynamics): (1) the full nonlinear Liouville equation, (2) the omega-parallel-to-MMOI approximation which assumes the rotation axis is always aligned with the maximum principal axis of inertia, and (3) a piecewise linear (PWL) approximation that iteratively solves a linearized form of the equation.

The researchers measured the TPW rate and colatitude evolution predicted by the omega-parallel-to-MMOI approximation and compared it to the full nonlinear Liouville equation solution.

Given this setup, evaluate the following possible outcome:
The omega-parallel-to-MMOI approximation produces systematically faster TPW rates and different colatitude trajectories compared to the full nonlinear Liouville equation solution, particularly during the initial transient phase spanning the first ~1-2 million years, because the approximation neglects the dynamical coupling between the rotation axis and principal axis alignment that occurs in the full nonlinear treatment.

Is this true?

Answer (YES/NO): NO